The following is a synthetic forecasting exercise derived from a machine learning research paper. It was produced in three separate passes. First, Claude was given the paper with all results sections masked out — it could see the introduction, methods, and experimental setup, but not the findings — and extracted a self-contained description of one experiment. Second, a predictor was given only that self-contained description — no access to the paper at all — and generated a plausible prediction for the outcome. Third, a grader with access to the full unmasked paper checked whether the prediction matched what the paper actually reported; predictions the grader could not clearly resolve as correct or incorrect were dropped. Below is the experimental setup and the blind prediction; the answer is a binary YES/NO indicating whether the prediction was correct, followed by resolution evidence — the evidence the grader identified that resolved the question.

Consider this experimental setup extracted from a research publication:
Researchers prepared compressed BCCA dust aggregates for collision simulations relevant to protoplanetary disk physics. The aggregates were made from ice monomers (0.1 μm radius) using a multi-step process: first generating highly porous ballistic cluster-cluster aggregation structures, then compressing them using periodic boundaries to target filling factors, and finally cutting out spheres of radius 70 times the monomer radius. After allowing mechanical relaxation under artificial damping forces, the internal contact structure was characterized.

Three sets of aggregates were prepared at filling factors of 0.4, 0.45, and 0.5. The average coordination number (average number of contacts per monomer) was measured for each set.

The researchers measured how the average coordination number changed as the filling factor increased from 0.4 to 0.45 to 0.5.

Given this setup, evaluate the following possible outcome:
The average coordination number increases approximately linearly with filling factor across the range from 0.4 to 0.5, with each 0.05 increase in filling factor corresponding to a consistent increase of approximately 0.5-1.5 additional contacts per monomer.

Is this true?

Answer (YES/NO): NO